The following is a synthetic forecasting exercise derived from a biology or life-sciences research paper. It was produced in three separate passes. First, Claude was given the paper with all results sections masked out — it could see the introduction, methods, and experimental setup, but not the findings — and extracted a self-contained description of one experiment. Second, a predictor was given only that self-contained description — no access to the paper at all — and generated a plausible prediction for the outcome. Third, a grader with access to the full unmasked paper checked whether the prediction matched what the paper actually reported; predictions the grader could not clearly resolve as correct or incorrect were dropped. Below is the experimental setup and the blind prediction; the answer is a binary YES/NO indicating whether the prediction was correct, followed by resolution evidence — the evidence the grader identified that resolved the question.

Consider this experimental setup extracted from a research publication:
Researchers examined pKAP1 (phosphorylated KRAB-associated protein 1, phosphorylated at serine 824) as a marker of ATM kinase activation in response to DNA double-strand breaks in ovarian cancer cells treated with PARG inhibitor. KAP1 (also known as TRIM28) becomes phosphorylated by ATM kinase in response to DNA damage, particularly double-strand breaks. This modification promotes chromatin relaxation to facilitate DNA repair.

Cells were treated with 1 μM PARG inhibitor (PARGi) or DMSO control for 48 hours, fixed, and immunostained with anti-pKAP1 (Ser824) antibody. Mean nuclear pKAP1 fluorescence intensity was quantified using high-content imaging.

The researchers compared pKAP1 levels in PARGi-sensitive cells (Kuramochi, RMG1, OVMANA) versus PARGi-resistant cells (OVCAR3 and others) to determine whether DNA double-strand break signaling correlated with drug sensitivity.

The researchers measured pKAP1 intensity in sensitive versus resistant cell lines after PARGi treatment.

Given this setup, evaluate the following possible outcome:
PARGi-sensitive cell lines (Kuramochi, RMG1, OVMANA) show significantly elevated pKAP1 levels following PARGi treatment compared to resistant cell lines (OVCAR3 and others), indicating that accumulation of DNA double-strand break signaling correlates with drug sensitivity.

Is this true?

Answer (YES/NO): NO